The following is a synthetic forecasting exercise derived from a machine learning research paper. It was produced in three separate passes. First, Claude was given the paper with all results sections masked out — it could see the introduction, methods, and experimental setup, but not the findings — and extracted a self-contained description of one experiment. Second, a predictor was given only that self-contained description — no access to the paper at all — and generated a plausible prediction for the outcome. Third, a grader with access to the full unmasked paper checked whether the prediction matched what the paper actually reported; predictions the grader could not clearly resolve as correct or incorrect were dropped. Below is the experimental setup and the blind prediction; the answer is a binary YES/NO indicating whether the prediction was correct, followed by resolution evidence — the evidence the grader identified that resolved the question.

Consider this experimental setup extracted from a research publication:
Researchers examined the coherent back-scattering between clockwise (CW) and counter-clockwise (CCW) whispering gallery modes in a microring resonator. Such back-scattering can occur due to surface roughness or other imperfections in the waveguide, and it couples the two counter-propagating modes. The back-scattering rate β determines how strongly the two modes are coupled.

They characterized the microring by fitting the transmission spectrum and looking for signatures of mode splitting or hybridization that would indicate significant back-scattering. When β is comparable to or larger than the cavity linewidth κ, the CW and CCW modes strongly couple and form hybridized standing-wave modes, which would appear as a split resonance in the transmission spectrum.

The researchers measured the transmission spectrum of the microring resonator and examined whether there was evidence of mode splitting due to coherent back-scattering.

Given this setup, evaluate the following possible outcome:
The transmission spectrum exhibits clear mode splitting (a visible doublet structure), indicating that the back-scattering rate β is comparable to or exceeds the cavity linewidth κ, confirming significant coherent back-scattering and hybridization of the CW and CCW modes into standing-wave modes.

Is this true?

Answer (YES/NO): NO